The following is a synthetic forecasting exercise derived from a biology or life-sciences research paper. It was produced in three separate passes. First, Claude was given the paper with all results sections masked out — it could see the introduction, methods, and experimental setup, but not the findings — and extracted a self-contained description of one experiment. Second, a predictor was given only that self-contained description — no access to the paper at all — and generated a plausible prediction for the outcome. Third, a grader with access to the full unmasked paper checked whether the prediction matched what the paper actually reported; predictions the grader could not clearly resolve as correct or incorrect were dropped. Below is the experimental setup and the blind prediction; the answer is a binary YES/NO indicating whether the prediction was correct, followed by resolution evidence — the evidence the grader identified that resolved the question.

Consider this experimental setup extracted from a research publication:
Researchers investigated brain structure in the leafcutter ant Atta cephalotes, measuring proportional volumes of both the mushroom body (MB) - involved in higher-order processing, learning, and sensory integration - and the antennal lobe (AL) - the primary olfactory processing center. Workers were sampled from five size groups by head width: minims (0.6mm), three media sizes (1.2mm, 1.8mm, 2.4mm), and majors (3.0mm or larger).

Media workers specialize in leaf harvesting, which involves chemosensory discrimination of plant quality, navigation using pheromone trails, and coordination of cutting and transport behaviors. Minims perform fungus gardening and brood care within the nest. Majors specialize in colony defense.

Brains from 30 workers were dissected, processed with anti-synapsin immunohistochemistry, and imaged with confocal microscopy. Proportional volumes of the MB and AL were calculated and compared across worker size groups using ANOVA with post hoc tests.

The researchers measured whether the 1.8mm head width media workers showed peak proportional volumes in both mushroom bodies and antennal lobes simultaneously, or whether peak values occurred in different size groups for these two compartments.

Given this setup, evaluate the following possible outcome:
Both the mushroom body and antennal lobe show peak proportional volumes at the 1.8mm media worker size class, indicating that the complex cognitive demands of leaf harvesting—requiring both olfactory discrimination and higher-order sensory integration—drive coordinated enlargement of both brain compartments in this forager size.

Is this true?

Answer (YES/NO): NO